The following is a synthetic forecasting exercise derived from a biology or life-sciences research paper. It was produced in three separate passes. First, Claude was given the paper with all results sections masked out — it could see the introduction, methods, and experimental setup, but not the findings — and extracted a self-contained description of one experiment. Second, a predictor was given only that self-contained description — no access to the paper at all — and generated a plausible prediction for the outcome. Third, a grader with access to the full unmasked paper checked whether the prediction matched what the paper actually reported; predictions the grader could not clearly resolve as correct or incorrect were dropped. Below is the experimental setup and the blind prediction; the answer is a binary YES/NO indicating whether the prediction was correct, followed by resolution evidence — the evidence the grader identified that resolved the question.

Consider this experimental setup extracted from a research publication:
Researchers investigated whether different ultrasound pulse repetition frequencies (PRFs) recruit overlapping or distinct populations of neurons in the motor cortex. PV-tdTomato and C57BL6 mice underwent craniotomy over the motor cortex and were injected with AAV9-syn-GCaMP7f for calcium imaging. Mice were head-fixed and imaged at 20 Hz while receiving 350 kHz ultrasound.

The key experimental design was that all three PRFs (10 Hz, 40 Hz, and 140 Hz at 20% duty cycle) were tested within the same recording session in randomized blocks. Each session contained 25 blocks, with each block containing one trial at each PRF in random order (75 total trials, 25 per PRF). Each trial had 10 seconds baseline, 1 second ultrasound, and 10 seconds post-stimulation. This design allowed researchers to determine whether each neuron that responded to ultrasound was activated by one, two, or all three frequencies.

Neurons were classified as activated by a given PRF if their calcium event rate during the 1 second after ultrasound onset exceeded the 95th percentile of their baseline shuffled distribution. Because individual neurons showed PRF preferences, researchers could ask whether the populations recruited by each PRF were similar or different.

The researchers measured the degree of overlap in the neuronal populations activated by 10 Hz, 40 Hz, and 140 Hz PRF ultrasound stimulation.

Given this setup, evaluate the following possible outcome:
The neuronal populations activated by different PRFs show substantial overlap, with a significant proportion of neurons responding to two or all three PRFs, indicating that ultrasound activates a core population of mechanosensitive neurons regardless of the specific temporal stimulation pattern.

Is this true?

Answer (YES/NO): NO